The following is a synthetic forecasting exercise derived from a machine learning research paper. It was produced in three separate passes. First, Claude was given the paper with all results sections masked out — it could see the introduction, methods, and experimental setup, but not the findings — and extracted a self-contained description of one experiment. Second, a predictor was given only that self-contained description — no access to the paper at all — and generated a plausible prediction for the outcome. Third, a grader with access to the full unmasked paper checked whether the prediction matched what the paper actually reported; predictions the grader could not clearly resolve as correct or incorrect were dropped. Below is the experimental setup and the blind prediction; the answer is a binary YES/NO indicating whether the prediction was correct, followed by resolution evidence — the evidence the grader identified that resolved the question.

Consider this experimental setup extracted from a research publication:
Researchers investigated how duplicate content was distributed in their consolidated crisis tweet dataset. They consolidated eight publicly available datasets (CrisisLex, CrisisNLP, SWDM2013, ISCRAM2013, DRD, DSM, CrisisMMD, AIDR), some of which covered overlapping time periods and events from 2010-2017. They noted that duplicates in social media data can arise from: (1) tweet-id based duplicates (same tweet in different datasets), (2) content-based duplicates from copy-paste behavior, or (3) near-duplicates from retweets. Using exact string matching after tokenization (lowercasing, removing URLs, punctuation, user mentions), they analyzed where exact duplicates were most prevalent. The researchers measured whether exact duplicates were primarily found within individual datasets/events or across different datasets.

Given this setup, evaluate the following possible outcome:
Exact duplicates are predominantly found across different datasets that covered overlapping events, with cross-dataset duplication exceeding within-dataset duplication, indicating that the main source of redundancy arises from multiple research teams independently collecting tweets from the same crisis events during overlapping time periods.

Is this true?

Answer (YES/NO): NO